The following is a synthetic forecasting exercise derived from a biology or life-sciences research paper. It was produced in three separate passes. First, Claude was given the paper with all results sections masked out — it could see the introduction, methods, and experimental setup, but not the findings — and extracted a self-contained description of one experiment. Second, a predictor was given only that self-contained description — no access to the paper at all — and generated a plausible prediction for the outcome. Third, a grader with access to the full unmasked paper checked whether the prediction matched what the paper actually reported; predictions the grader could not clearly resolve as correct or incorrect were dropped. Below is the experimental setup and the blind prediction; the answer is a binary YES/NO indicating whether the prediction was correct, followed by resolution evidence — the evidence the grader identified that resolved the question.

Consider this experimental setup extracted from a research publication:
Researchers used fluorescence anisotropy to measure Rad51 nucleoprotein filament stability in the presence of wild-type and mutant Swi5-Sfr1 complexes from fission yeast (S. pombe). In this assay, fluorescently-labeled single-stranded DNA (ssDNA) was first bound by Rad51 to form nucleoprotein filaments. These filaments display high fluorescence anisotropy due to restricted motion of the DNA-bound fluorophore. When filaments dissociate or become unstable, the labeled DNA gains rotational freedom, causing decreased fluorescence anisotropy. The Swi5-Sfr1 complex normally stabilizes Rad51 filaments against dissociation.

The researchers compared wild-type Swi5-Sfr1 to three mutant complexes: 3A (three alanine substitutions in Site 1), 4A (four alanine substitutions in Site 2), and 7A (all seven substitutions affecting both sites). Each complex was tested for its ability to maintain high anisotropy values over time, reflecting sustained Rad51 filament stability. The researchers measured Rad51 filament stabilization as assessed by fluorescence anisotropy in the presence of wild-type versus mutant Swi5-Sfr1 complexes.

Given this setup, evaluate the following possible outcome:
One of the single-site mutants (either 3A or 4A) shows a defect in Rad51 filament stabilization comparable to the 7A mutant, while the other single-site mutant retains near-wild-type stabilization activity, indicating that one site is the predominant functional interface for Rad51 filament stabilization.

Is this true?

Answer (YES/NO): NO